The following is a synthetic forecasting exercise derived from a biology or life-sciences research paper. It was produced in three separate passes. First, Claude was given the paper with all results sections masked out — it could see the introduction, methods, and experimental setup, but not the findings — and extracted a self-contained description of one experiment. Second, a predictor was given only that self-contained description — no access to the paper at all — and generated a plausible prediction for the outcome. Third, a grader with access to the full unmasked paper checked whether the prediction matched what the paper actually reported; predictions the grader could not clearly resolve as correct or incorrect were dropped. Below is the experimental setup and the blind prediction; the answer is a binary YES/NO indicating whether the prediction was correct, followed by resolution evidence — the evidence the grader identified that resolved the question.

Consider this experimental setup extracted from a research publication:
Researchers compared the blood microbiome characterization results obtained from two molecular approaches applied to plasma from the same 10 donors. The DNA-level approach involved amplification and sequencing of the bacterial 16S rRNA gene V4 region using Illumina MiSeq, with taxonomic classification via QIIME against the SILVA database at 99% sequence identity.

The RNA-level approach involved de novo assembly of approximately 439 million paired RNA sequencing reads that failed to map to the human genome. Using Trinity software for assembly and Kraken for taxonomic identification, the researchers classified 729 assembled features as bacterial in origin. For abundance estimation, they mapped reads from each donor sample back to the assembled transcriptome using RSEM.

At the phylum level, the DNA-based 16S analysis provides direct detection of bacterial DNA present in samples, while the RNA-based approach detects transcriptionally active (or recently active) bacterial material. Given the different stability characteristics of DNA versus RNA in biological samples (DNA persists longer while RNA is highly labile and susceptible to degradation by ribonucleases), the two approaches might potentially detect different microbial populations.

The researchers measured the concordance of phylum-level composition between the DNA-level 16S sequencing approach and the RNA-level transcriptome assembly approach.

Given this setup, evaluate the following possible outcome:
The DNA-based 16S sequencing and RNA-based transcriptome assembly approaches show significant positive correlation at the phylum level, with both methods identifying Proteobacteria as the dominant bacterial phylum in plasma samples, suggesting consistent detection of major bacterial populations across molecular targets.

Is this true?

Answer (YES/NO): YES